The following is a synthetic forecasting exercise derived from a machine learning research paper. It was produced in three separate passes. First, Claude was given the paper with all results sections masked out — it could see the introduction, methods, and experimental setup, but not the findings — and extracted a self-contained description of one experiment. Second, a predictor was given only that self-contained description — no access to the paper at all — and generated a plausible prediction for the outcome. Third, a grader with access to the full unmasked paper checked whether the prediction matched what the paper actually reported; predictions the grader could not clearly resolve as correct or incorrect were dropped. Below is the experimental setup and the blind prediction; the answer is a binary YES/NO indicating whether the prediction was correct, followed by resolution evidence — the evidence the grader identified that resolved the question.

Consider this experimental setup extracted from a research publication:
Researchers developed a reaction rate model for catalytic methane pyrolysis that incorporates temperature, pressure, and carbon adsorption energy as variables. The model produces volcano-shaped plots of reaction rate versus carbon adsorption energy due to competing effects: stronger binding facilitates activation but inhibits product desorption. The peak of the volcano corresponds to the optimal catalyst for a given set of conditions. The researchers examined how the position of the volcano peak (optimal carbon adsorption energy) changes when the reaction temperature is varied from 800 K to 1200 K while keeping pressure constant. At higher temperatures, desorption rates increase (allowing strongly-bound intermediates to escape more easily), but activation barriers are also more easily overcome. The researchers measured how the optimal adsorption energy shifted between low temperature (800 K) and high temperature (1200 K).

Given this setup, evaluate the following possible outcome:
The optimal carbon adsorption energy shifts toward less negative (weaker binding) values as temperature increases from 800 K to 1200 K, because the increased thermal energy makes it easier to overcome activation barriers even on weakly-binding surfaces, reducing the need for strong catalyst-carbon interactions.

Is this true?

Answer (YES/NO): YES